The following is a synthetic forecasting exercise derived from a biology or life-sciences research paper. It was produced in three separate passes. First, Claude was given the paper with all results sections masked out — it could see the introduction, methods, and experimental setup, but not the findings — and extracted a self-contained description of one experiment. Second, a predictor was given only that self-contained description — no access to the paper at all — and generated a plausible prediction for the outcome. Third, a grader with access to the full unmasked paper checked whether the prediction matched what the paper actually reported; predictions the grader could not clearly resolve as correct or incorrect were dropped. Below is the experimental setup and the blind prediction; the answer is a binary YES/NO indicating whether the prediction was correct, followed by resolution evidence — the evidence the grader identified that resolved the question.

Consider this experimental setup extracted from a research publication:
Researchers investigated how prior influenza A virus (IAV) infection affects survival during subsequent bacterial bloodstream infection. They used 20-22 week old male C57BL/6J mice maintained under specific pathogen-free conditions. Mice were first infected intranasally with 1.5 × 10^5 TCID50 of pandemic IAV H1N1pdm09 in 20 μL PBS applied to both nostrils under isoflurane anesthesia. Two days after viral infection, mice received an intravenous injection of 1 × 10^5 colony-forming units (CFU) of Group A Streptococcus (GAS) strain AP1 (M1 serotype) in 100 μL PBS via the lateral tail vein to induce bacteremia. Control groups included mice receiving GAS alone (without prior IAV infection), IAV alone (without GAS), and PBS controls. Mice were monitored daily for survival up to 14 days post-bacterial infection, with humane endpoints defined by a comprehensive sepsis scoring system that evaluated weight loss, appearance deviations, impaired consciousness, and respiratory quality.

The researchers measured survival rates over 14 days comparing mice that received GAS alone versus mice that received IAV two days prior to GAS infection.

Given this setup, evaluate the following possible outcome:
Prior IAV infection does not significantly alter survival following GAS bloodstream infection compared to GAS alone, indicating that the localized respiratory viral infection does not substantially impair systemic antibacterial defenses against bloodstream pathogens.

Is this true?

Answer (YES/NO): NO